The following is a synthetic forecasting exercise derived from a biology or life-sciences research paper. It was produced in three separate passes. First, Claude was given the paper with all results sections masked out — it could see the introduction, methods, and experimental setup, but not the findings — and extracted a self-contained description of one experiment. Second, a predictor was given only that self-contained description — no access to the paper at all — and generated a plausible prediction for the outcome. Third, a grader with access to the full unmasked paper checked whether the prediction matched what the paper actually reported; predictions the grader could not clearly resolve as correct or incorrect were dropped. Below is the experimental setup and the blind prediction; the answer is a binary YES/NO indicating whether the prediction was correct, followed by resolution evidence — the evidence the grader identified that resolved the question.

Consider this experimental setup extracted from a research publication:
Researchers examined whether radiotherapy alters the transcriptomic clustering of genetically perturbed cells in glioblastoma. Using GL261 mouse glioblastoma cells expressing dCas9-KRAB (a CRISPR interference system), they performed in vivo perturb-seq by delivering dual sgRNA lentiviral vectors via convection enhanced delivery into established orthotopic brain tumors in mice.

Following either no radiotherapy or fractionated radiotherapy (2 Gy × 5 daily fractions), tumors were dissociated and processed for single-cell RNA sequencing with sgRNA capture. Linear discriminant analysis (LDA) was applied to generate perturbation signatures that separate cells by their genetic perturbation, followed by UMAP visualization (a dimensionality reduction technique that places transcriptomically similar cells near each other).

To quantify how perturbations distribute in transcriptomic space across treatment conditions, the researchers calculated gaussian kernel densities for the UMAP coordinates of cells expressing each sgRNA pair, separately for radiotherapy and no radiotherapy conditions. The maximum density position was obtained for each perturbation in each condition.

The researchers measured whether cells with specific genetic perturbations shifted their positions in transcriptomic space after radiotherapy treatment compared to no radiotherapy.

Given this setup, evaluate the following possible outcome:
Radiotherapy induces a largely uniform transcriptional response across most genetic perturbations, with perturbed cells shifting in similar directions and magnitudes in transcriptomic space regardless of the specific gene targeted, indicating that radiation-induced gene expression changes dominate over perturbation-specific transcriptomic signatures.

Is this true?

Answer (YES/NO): NO